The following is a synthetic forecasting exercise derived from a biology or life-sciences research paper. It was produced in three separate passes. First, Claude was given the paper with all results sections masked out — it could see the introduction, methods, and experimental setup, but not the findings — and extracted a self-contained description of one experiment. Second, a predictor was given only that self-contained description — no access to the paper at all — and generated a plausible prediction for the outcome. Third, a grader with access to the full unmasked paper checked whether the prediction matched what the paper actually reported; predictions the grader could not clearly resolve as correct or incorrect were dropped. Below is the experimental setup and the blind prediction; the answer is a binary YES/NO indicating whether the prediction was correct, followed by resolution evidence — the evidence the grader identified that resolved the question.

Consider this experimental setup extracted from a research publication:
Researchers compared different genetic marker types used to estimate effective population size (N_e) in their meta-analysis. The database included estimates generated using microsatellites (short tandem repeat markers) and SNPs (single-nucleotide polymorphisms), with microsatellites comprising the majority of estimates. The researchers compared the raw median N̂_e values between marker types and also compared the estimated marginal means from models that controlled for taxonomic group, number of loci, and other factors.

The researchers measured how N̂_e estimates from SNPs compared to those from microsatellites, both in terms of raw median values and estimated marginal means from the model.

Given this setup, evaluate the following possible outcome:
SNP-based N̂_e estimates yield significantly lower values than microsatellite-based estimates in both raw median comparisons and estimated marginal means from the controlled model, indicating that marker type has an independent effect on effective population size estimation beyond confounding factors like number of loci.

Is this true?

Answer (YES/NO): NO